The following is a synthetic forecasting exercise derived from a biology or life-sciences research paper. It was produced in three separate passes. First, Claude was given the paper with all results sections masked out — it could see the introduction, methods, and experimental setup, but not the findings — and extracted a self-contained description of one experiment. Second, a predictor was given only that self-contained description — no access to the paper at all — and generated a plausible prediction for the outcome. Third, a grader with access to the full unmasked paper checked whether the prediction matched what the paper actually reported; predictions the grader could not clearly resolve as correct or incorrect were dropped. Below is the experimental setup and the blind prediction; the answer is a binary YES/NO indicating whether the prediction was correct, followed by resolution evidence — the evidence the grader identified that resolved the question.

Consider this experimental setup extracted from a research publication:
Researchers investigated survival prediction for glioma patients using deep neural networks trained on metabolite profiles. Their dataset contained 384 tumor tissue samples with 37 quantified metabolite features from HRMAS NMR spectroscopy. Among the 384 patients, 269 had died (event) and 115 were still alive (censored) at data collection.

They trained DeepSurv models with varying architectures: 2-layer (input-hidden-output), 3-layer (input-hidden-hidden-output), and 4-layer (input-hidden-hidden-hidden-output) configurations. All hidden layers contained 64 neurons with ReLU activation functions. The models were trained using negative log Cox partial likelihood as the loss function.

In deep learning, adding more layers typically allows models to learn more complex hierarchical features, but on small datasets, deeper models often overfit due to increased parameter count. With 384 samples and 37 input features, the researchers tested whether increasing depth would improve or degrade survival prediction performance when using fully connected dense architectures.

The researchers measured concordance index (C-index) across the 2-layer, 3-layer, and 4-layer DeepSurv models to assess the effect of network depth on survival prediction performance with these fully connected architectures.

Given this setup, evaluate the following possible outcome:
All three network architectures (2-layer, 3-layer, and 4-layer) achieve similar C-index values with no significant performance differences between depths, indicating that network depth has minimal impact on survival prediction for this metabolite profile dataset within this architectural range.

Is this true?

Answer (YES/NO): NO